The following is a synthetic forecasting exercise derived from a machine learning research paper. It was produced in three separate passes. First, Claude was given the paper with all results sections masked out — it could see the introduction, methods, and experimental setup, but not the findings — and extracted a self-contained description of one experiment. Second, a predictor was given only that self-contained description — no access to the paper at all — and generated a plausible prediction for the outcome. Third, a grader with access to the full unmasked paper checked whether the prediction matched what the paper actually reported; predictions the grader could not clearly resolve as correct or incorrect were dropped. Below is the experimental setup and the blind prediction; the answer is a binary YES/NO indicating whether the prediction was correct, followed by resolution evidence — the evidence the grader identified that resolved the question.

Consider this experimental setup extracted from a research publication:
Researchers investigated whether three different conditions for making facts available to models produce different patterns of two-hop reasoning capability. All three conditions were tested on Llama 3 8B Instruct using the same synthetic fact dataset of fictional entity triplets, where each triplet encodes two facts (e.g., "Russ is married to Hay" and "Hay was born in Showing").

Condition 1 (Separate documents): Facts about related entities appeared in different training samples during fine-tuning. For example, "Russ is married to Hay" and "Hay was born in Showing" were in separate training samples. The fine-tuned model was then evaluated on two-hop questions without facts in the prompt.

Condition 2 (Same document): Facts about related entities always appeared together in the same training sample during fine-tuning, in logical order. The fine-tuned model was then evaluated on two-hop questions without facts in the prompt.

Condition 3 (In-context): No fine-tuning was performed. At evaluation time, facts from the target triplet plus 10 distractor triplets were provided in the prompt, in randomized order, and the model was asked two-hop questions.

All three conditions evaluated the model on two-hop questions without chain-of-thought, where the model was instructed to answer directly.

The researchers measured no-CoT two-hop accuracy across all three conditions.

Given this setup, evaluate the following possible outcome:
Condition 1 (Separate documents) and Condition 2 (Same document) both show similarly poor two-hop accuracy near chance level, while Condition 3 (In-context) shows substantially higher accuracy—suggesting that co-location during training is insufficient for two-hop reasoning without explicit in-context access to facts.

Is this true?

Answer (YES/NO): NO